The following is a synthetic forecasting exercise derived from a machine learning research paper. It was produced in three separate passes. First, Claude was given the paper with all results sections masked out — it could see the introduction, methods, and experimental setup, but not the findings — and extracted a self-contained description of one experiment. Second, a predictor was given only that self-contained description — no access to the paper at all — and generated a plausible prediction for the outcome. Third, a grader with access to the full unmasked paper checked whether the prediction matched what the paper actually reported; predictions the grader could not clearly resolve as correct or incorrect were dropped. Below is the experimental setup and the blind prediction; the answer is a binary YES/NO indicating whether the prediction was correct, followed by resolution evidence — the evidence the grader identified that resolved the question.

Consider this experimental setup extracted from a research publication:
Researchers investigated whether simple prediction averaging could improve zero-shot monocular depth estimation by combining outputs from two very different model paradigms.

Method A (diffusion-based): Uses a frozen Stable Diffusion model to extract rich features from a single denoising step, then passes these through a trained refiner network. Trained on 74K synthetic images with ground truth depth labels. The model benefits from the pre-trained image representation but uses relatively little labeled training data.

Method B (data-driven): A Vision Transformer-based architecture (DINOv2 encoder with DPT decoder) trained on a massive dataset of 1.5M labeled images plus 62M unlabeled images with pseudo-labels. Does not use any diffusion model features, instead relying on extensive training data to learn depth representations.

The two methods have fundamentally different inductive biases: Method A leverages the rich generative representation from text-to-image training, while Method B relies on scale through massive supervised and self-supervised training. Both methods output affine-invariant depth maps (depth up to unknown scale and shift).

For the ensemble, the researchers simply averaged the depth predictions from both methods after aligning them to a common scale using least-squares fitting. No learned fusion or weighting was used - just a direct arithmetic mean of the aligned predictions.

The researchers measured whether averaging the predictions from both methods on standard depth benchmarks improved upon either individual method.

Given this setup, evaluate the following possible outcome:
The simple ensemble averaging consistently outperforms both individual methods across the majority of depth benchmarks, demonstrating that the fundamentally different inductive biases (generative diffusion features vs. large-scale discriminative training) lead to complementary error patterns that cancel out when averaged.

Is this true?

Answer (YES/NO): YES